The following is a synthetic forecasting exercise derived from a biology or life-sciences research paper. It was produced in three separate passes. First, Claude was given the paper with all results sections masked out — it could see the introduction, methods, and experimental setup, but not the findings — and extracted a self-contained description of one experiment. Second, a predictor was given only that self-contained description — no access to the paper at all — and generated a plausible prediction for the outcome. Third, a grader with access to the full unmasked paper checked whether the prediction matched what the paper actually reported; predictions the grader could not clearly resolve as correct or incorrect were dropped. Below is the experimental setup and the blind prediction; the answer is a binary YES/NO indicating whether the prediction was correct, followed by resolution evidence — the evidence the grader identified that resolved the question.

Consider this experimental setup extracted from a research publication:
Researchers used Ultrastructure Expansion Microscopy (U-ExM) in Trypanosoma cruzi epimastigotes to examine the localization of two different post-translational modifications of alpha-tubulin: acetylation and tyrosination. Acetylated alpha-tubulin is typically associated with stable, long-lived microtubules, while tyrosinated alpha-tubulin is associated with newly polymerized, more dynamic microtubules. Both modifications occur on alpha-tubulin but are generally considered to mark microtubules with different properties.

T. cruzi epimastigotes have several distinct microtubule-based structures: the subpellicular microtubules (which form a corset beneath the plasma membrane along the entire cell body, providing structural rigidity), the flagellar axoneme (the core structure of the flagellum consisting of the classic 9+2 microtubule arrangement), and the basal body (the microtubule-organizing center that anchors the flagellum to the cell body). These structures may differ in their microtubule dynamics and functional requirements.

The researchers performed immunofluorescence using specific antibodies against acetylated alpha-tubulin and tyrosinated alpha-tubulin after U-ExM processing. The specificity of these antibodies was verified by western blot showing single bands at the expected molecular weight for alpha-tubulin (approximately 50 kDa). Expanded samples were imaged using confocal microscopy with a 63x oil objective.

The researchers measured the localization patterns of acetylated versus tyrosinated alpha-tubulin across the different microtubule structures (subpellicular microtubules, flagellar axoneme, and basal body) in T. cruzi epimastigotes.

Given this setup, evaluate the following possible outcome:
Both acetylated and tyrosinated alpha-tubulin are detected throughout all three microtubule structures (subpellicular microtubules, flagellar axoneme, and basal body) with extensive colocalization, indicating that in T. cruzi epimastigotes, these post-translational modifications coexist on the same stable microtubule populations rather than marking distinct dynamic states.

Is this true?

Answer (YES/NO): NO